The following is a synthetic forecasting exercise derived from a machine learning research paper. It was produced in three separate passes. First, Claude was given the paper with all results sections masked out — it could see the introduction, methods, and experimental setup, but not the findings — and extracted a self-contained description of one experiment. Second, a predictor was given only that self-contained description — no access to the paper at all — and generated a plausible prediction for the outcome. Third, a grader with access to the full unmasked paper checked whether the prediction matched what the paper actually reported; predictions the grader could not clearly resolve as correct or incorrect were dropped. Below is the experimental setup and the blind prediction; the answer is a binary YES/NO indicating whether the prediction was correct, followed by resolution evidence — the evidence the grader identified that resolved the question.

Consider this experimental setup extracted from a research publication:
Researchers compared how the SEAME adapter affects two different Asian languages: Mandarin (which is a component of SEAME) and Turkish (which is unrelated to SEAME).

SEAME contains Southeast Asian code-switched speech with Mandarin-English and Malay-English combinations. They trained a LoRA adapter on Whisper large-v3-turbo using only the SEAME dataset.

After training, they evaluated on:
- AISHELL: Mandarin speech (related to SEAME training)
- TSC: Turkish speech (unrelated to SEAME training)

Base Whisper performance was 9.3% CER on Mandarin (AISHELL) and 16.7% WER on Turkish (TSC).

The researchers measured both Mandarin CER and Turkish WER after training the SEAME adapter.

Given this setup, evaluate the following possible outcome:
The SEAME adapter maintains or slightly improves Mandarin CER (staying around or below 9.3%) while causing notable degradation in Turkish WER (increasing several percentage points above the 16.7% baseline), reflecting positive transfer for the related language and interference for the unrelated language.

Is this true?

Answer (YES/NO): NO